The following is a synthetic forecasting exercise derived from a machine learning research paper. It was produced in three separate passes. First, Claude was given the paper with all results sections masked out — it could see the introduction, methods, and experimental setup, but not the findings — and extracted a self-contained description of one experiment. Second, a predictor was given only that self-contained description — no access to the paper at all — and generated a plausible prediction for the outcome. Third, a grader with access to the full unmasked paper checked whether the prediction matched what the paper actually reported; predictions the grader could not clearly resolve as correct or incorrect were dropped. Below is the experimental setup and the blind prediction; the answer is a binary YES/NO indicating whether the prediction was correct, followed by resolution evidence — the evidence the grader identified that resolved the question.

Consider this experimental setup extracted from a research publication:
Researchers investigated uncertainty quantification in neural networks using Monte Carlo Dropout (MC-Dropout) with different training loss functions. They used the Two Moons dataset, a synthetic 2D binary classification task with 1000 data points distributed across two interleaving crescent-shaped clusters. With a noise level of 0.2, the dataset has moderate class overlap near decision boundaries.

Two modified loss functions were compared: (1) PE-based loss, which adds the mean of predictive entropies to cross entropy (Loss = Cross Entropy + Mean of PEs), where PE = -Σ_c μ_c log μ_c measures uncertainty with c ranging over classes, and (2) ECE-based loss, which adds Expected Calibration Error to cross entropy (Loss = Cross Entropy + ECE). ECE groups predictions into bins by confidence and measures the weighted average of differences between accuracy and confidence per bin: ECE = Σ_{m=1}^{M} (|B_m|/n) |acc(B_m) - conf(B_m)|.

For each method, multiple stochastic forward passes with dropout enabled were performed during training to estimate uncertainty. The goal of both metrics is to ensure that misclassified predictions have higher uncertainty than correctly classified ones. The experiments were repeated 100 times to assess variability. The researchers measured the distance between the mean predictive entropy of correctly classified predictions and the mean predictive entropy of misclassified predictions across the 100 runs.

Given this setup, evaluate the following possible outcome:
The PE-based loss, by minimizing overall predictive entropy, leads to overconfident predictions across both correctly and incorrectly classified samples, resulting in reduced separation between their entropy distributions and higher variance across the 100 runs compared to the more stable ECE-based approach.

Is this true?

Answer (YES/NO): NO